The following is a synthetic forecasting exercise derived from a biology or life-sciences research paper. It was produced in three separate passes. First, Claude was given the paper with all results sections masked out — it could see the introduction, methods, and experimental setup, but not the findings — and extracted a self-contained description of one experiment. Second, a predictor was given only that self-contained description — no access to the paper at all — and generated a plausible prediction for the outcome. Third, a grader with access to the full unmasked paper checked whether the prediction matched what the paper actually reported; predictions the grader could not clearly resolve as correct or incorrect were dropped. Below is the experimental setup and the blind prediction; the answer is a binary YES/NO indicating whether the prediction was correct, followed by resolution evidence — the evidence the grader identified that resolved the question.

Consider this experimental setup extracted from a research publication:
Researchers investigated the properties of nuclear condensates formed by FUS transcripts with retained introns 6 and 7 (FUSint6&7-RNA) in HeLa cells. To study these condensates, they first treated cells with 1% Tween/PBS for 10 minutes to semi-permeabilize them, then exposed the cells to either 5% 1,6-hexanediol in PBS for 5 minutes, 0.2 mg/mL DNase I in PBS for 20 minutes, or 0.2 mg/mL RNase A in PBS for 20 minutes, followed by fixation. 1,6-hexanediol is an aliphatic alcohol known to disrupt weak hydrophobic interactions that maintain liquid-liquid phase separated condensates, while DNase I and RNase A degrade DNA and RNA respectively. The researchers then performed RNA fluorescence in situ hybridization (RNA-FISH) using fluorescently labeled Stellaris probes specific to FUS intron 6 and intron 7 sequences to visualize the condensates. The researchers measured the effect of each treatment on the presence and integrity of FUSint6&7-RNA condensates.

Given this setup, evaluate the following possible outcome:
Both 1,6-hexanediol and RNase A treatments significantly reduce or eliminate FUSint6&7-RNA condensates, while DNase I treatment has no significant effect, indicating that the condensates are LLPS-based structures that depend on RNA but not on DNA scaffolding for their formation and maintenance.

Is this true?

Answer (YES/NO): YES